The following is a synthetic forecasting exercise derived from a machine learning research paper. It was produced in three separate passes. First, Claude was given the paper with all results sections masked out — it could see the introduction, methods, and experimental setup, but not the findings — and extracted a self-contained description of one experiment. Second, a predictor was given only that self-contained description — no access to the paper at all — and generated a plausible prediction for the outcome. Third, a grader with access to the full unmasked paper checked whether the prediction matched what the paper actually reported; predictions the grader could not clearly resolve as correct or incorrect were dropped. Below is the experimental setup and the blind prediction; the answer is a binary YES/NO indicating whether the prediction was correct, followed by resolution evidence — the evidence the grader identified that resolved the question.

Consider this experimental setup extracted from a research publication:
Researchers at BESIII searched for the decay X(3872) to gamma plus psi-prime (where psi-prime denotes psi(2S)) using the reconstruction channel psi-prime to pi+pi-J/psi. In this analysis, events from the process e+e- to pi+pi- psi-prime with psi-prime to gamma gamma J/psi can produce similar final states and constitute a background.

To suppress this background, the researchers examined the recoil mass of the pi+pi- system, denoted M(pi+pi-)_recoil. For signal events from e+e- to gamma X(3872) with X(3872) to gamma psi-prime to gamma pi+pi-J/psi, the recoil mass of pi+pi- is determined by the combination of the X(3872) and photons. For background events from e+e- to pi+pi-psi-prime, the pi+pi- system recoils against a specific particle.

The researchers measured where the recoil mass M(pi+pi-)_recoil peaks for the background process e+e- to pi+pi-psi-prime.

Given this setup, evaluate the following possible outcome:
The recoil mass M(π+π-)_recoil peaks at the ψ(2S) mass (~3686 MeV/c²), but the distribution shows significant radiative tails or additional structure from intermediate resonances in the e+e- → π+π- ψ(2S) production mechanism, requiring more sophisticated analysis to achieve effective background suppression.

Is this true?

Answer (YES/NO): NO